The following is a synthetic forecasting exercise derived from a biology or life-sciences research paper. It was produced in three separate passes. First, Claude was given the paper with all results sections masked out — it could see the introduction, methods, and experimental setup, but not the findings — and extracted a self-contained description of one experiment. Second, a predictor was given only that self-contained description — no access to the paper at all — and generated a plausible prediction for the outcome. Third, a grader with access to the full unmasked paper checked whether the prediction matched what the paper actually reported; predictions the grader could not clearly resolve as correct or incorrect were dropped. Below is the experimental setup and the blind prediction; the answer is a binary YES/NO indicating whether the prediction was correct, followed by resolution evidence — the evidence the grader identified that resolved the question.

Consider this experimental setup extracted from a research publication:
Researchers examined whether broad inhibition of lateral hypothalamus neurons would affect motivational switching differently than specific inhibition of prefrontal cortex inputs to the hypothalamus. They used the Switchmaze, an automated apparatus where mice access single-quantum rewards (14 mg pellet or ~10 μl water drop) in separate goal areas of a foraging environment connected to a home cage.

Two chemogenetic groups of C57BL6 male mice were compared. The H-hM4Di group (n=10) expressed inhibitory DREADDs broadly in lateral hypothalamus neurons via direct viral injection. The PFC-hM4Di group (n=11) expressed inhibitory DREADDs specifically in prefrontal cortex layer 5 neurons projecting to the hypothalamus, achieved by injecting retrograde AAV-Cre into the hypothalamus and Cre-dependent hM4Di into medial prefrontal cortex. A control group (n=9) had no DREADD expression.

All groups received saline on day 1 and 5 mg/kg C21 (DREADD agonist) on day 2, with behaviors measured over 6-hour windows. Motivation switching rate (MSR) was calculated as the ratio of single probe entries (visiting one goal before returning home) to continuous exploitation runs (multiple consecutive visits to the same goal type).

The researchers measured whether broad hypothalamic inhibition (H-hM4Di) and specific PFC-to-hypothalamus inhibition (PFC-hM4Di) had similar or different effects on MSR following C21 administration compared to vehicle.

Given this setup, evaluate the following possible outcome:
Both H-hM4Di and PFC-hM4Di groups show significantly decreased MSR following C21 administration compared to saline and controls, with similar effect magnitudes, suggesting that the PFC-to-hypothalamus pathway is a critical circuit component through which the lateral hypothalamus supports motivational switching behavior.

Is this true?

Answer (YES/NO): NO